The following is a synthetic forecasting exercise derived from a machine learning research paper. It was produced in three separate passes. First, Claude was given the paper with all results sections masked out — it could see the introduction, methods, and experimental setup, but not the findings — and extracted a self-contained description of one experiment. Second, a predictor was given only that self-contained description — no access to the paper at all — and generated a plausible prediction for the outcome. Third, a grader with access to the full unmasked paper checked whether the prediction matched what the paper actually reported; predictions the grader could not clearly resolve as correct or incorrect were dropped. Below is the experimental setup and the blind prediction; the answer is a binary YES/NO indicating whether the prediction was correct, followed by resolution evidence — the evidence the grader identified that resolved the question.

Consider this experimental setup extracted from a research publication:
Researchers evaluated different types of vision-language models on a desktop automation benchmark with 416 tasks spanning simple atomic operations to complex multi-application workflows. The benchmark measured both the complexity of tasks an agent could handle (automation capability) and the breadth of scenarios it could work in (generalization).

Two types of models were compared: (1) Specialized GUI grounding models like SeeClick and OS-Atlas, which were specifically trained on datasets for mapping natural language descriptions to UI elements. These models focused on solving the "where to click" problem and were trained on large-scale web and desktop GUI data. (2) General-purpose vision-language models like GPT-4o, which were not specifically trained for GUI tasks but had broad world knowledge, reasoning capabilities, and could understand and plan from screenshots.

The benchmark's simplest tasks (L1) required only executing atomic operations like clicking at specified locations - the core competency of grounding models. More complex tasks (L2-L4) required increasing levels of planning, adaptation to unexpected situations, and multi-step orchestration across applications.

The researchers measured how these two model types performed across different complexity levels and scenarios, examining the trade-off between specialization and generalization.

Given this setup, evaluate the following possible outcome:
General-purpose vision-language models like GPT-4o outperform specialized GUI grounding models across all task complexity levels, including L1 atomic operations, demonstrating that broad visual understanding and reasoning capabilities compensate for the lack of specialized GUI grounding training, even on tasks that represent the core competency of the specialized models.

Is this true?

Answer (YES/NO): NO